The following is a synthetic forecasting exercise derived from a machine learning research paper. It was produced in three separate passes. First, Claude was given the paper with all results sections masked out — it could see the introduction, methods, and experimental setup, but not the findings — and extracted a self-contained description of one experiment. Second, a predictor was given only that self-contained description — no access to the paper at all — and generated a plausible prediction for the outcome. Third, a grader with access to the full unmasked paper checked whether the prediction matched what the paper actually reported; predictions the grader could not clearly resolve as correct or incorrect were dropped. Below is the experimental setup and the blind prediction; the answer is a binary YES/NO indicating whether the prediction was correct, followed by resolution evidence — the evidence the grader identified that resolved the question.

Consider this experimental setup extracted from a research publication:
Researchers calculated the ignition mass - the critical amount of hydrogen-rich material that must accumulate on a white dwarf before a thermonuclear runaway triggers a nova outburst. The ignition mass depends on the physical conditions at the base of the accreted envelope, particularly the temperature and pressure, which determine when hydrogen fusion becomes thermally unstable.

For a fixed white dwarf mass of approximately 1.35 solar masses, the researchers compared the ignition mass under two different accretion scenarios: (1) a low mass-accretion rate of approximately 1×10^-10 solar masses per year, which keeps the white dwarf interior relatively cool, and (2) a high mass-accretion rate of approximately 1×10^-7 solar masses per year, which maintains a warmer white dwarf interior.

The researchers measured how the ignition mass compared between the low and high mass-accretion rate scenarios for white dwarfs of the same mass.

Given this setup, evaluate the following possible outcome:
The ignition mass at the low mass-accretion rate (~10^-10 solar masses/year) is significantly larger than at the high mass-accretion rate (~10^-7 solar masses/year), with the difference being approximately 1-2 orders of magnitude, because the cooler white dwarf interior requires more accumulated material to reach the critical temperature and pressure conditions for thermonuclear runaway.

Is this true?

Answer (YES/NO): NO